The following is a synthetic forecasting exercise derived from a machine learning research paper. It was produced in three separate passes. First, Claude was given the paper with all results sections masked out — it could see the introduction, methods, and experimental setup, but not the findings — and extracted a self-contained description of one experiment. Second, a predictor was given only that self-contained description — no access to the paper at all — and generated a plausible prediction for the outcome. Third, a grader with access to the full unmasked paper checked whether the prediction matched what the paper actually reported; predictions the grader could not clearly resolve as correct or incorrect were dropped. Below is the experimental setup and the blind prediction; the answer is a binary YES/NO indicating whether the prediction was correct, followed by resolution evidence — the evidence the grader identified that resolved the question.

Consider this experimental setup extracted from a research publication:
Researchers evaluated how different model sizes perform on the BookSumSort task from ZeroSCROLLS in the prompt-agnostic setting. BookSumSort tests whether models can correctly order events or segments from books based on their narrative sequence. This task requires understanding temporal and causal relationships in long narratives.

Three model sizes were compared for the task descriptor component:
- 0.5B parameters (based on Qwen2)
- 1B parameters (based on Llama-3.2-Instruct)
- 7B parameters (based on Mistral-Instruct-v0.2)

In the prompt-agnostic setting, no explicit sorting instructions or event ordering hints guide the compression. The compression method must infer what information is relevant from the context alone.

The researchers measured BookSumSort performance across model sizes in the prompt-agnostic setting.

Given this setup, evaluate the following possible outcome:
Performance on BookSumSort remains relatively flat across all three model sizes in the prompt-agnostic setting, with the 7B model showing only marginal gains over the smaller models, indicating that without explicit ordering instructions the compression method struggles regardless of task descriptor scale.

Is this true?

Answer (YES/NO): NO